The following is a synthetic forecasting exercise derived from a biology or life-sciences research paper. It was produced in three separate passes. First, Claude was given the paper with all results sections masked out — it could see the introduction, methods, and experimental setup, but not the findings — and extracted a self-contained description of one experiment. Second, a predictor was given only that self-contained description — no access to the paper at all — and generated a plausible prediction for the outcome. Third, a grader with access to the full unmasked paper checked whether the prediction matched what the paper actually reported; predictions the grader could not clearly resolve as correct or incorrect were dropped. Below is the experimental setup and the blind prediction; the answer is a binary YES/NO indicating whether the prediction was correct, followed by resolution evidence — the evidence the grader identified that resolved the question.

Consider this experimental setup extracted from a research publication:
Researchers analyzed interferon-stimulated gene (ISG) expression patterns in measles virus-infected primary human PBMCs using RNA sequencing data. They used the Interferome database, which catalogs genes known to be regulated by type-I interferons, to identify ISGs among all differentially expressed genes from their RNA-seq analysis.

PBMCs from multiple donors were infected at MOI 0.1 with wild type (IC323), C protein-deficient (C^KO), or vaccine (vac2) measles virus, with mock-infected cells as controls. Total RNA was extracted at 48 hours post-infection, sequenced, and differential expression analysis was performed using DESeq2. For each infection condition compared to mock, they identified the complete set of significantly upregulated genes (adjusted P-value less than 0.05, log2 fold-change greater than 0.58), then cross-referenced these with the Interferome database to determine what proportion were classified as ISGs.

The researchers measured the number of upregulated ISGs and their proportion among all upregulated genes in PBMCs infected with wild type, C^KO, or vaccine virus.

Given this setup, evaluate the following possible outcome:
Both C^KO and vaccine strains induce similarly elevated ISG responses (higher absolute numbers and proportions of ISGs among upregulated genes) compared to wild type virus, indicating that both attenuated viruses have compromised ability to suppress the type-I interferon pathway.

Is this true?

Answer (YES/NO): NO